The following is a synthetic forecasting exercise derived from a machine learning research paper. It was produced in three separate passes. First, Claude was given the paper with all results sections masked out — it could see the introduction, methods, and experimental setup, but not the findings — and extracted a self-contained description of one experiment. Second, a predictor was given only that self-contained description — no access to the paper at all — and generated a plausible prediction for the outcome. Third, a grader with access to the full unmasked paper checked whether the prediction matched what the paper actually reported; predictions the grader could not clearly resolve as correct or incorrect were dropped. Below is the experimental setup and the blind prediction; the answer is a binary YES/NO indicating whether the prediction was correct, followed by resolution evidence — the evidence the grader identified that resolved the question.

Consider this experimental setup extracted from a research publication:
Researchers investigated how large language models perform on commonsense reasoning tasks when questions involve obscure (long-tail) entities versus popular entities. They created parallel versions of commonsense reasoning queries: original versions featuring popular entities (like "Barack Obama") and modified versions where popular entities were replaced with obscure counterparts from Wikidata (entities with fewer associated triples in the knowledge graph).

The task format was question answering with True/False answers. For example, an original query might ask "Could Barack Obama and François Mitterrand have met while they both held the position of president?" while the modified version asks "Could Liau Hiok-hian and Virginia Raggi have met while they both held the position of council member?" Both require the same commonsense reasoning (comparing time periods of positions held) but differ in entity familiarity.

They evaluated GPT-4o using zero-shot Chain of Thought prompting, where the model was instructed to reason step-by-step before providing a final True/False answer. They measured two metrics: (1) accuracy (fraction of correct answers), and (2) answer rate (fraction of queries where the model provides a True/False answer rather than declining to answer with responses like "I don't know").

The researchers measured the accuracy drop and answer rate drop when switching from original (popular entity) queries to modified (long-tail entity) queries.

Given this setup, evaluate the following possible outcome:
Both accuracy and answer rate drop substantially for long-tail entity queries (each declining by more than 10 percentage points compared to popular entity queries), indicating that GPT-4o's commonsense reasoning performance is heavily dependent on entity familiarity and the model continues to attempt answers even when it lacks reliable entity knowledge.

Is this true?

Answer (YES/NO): NO